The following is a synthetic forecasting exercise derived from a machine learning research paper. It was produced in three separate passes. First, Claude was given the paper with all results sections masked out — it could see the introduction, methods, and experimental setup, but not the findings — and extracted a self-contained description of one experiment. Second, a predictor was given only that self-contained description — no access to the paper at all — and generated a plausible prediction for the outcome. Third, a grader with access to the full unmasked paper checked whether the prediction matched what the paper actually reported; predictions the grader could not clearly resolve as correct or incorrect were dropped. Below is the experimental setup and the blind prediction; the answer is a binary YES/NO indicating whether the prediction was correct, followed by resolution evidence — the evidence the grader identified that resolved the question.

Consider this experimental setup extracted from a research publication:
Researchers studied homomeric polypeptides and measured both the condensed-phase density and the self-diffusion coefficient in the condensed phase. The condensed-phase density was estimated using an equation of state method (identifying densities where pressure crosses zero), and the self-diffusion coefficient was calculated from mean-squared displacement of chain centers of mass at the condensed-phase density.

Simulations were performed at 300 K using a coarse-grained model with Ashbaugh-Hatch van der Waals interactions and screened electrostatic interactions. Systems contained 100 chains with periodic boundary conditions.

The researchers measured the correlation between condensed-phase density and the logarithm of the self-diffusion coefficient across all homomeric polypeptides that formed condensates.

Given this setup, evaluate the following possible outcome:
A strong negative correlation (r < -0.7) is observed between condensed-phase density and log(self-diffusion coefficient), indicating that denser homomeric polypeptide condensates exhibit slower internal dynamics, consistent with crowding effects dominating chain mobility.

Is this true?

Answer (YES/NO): YES